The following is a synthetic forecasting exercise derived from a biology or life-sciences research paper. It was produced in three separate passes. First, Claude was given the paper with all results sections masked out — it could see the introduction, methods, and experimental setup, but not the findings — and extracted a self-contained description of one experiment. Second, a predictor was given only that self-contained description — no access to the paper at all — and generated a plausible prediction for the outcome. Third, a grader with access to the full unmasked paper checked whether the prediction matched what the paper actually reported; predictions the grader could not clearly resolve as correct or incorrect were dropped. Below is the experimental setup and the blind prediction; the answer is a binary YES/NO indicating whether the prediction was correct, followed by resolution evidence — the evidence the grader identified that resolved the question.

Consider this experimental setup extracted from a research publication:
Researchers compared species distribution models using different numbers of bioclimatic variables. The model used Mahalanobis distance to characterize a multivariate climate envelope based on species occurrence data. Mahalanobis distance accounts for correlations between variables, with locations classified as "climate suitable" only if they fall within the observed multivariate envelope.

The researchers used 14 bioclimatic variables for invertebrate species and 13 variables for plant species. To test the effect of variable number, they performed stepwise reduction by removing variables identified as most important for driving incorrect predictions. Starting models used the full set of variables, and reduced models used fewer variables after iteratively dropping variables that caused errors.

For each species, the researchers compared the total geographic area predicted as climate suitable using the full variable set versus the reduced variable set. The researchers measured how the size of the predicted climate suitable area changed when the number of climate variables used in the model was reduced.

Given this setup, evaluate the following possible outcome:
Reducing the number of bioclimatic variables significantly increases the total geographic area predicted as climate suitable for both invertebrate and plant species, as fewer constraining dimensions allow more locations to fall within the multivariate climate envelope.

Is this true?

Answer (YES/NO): YES